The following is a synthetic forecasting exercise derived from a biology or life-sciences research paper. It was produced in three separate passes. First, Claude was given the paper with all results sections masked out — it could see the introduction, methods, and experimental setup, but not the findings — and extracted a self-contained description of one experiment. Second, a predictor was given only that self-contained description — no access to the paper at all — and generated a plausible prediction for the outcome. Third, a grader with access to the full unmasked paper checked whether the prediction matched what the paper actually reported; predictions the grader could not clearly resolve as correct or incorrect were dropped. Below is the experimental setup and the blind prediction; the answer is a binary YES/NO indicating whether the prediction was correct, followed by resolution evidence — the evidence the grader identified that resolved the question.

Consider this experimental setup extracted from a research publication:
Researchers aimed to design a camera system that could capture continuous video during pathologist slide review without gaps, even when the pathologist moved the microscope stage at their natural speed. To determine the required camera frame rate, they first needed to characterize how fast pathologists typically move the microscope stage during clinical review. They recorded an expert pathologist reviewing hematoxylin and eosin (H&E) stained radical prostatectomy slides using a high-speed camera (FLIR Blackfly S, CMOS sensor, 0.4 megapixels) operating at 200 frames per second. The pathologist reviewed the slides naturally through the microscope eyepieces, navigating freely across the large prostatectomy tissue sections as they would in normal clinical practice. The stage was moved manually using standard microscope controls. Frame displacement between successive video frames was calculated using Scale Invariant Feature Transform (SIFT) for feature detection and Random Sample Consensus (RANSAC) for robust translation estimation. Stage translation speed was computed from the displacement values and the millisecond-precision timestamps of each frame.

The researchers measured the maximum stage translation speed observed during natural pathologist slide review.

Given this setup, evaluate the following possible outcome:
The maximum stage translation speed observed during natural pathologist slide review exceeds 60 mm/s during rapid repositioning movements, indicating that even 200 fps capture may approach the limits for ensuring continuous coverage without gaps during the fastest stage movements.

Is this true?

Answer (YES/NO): NO